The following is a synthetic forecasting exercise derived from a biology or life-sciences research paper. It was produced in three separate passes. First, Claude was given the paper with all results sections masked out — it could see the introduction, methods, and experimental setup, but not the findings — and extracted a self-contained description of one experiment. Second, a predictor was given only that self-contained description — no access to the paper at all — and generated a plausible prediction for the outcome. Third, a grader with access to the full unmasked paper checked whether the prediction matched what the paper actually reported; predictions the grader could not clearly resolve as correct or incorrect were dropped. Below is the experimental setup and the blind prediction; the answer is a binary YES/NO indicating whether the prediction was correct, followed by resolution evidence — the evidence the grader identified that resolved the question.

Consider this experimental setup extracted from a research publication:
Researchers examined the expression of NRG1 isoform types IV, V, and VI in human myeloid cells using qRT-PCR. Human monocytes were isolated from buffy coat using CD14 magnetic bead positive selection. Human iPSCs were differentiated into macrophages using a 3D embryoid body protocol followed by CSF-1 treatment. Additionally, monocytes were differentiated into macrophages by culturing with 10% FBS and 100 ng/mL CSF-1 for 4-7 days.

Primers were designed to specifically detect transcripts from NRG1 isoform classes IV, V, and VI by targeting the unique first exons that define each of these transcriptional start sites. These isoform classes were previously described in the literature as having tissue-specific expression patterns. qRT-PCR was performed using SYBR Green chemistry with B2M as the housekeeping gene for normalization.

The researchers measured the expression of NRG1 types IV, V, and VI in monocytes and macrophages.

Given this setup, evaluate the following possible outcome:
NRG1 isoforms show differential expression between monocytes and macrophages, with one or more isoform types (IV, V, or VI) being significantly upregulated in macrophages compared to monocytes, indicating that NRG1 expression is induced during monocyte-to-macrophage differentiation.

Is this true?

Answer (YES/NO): NO